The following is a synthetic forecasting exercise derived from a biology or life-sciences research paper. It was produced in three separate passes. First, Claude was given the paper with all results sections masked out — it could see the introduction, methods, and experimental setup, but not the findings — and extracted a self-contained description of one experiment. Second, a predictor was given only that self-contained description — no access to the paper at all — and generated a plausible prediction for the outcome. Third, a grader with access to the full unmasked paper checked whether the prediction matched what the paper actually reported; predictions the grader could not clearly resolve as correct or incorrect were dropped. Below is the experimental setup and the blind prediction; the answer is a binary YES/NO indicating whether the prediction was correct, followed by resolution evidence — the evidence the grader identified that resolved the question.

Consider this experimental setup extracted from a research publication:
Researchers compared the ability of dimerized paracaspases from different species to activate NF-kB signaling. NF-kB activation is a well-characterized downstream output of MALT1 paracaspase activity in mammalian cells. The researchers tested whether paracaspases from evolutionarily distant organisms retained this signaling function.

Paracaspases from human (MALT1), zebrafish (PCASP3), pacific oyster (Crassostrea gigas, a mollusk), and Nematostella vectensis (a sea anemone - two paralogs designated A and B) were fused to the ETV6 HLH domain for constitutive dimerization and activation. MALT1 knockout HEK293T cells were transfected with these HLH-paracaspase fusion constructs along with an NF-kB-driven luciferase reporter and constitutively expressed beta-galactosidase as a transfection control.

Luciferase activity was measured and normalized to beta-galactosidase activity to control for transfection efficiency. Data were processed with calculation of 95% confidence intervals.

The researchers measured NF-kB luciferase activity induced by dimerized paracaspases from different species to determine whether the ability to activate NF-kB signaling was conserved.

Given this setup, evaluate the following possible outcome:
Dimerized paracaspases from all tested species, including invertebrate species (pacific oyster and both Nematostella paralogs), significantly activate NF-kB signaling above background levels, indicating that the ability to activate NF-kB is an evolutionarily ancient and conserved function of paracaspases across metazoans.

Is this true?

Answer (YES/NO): NO